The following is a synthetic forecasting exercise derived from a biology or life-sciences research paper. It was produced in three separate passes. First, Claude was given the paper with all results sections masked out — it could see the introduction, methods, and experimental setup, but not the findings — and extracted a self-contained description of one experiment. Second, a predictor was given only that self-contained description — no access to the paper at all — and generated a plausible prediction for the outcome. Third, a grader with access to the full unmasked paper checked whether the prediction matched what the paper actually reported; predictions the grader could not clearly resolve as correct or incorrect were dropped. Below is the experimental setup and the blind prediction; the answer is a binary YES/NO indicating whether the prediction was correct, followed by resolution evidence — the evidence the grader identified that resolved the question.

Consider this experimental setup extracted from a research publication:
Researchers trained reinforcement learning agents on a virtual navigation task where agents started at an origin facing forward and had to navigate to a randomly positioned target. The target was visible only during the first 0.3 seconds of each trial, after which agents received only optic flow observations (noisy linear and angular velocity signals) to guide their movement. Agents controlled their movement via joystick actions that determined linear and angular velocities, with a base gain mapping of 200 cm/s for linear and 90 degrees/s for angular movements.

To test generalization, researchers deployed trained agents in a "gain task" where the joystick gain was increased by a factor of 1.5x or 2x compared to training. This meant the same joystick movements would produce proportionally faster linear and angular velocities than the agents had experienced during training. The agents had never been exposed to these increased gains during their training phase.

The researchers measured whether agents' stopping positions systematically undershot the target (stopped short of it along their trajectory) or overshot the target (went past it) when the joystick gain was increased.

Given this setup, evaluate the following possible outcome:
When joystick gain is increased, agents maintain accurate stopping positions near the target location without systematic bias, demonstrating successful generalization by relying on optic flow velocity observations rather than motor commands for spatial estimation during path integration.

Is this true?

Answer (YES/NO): NO